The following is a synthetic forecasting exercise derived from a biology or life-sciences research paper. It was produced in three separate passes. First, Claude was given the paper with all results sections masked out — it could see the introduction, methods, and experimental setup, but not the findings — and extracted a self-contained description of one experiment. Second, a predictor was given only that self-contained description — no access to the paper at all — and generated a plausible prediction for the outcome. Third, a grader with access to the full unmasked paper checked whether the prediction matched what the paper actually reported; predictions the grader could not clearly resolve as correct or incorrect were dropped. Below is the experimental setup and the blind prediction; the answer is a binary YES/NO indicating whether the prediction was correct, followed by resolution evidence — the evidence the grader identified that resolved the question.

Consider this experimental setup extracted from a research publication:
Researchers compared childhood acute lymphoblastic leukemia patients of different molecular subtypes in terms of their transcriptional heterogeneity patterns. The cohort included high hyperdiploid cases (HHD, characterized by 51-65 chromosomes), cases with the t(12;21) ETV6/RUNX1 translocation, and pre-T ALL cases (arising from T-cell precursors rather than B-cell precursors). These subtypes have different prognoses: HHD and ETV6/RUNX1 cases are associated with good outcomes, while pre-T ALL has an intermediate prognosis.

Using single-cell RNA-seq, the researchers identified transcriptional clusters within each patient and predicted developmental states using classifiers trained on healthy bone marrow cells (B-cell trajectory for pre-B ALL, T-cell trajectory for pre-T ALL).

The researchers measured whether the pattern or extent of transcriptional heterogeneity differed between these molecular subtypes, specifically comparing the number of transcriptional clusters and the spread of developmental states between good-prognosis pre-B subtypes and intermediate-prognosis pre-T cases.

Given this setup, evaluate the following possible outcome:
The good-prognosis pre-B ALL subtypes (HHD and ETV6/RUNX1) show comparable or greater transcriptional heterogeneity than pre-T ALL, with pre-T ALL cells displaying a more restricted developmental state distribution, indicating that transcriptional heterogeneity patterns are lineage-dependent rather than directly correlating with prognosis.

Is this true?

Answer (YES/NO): NO